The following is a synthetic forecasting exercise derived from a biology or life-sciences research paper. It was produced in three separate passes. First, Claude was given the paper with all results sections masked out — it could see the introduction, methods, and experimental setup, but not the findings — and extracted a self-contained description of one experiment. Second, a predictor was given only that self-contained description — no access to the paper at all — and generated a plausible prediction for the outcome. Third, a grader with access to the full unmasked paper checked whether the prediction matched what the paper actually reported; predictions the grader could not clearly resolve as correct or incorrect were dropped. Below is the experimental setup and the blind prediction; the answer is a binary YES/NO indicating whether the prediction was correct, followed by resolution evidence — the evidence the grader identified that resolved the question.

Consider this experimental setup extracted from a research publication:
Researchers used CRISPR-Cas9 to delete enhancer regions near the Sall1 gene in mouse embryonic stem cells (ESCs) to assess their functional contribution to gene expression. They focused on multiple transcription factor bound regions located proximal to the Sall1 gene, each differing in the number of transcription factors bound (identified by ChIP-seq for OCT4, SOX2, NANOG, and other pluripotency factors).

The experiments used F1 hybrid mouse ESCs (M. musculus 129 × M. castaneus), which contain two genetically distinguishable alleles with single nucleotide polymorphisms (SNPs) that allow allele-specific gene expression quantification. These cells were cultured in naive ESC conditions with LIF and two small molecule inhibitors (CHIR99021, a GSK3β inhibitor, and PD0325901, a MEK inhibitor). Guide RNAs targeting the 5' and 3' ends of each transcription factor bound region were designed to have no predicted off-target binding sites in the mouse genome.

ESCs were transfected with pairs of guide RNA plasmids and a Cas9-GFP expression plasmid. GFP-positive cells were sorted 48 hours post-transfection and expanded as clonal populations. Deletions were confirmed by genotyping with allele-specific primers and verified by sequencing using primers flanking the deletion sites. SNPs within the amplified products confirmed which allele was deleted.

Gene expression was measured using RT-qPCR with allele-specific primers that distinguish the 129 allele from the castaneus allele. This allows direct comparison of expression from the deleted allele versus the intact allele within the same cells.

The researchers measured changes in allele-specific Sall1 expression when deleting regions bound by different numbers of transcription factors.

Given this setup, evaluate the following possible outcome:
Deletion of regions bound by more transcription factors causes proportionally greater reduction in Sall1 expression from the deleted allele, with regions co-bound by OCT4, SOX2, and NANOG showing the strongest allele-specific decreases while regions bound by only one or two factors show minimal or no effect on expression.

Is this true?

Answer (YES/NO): NO